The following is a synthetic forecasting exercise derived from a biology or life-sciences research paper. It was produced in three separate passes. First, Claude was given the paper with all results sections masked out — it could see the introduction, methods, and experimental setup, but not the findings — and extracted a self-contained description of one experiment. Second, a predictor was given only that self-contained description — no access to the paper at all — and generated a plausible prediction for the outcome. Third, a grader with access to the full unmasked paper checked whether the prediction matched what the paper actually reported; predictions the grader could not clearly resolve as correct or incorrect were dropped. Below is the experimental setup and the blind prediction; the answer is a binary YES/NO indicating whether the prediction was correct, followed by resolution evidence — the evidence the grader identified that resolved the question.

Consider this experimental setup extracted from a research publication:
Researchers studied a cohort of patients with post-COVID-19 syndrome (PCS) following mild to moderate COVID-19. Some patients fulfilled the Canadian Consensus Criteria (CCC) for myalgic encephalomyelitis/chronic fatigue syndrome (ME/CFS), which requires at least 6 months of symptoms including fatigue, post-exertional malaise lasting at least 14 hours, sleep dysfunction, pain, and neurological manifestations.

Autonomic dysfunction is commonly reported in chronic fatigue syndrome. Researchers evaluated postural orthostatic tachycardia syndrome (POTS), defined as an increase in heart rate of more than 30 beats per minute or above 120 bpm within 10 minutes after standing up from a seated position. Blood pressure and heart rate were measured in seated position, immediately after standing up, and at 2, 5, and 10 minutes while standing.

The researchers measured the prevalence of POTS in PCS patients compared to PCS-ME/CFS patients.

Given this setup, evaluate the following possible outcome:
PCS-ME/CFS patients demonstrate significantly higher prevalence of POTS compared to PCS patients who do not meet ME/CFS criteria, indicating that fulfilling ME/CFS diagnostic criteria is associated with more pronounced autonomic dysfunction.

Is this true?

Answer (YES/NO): NO